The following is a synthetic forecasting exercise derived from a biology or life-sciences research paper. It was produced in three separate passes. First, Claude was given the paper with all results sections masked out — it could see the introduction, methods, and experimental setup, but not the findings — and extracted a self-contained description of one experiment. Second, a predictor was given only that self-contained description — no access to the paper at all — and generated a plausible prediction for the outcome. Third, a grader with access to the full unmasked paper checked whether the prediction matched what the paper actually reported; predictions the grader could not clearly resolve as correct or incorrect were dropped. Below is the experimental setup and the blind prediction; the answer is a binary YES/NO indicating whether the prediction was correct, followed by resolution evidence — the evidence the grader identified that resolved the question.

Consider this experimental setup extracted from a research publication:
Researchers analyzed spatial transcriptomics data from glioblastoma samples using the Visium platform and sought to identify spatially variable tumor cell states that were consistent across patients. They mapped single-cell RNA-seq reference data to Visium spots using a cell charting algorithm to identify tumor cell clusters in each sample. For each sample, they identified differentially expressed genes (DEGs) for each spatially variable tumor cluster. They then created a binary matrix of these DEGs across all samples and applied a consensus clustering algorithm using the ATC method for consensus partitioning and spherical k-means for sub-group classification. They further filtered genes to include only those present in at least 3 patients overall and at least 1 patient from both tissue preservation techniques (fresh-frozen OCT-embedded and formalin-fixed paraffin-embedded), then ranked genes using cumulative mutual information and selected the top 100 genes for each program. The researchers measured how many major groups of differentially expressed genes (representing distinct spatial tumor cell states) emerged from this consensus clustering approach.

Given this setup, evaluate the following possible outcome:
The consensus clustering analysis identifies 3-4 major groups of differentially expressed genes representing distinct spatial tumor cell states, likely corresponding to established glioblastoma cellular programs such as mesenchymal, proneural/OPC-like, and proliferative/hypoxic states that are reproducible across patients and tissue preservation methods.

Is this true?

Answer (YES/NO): NO